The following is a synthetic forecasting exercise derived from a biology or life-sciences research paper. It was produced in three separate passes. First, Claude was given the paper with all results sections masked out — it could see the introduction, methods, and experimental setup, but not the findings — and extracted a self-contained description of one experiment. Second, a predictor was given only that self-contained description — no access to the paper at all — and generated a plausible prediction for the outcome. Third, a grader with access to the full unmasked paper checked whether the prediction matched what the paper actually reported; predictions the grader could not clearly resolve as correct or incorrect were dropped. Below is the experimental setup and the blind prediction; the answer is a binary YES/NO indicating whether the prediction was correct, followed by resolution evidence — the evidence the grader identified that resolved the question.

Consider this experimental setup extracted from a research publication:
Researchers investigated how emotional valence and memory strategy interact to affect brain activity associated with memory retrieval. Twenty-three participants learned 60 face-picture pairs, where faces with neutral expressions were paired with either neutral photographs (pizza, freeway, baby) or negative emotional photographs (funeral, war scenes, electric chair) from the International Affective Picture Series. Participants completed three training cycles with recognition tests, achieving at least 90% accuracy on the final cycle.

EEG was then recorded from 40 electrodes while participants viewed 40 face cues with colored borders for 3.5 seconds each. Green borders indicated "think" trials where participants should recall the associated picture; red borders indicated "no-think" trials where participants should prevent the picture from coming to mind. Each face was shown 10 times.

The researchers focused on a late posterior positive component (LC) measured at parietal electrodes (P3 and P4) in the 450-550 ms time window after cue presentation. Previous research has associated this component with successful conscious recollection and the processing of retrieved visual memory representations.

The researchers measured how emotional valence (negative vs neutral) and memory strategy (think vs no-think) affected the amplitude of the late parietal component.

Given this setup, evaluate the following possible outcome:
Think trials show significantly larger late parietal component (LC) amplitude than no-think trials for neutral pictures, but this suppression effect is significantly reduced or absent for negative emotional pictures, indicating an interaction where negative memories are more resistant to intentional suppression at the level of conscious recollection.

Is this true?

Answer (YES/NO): NO